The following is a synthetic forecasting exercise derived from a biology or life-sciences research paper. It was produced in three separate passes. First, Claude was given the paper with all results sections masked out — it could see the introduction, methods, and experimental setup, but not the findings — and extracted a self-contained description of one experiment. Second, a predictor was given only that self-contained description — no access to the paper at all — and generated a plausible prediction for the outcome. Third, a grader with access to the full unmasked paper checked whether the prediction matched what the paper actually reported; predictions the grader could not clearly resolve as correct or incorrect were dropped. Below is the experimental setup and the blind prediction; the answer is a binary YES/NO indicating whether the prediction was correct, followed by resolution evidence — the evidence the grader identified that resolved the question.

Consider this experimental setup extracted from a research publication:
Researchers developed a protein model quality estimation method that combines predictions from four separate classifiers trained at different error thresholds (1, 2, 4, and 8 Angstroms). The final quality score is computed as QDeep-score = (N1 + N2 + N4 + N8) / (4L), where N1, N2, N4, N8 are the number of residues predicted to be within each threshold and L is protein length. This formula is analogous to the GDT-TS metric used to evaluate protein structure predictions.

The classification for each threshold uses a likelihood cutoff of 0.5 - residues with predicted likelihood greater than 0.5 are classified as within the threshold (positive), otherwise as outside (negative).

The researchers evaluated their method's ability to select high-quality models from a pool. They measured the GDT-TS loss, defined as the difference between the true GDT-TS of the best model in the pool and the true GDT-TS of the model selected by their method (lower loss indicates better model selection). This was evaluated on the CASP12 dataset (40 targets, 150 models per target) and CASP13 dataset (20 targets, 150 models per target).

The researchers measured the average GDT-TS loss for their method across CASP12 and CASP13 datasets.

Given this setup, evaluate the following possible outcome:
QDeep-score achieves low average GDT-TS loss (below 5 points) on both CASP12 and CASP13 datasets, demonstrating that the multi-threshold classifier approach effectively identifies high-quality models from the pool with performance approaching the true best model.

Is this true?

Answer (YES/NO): NO